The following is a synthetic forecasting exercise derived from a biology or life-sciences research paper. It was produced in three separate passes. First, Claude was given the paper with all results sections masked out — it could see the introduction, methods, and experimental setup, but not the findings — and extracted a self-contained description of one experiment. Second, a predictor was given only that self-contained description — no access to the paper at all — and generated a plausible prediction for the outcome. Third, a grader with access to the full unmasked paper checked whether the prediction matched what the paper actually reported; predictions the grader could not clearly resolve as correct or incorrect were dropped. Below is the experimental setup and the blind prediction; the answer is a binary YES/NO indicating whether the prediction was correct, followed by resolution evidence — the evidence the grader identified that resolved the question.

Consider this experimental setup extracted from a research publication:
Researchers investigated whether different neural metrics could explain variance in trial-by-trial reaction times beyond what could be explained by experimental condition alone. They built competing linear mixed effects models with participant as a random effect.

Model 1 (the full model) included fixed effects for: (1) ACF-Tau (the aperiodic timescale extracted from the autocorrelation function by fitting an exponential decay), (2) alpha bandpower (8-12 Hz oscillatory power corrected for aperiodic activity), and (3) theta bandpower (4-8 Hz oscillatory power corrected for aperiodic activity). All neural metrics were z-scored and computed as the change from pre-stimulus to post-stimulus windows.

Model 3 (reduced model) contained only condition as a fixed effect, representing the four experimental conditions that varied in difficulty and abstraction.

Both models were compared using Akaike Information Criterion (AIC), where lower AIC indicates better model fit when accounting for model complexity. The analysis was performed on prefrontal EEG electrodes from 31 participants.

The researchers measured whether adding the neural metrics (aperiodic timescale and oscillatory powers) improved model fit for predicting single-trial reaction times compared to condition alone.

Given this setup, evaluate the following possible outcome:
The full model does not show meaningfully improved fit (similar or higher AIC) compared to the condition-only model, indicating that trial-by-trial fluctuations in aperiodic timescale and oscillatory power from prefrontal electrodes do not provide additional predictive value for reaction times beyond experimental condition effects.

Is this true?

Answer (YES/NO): NO